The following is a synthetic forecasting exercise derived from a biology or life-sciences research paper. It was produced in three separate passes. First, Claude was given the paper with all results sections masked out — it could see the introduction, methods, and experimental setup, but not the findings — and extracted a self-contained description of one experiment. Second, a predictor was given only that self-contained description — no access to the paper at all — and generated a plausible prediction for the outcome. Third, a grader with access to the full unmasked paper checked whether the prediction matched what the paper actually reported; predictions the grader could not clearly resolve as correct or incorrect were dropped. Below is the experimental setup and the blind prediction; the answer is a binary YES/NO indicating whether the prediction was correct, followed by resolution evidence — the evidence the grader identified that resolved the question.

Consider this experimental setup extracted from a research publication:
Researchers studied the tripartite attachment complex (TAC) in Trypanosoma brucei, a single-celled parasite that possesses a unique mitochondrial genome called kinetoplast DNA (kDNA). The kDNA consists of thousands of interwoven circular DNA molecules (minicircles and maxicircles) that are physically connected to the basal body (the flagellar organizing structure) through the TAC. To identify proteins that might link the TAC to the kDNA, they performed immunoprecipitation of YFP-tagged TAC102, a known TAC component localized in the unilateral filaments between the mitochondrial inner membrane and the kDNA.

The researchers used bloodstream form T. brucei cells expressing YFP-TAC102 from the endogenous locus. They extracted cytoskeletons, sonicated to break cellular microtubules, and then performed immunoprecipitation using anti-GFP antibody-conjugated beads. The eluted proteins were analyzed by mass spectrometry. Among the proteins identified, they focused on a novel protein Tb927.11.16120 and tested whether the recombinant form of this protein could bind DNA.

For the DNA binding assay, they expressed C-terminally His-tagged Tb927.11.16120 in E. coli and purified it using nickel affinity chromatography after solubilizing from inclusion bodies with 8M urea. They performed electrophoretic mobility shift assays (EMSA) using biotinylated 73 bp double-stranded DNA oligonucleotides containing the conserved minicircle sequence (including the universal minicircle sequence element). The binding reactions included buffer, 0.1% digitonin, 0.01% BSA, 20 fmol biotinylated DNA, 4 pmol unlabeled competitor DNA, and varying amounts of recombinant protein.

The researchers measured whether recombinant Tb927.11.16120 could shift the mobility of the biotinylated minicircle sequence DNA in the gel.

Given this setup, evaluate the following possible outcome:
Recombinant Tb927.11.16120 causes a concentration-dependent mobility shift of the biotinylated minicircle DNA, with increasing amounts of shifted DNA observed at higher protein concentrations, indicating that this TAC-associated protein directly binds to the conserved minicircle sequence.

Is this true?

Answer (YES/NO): YES